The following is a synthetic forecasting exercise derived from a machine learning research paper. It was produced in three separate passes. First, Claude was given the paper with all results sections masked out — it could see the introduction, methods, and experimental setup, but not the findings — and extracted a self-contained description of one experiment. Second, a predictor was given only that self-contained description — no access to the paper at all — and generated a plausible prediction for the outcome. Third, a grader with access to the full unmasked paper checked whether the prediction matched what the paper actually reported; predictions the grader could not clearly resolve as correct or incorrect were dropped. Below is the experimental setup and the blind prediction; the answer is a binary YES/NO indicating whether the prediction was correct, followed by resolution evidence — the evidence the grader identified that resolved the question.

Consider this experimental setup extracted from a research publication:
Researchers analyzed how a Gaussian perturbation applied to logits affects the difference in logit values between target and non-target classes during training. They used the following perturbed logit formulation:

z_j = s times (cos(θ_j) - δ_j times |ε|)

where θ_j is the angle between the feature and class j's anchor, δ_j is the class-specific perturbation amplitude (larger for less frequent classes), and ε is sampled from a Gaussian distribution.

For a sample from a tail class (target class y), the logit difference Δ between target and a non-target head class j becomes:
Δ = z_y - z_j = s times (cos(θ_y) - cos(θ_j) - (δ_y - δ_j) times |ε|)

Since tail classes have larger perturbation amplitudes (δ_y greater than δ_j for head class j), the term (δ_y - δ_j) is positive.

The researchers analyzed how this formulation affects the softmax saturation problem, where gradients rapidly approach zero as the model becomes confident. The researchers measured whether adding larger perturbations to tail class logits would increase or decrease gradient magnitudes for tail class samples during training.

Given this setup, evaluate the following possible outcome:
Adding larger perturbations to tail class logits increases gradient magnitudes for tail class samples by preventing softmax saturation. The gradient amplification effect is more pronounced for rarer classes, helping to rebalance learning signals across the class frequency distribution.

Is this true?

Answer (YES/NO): YES